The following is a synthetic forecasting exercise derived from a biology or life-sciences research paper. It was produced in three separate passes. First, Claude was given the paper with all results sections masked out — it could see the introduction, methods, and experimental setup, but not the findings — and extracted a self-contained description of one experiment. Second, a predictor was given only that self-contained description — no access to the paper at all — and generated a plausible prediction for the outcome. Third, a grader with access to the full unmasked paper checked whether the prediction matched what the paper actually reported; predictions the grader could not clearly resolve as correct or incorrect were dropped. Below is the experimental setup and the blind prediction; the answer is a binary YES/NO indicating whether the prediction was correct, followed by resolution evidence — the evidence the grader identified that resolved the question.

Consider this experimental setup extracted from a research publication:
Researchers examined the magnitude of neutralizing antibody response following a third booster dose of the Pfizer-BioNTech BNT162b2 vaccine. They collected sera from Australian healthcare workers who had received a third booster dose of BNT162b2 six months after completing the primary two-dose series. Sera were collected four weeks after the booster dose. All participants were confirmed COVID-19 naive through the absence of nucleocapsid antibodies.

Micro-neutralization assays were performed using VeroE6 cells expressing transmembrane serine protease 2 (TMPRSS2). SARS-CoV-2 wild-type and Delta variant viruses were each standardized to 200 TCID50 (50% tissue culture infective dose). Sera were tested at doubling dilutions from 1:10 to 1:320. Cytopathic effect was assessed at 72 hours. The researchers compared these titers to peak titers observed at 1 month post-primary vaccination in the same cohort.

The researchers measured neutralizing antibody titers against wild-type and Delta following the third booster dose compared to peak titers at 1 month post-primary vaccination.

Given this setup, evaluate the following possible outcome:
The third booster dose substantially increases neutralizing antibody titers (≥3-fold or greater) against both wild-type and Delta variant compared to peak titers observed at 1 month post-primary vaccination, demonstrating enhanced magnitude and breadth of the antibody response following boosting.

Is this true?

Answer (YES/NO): YES